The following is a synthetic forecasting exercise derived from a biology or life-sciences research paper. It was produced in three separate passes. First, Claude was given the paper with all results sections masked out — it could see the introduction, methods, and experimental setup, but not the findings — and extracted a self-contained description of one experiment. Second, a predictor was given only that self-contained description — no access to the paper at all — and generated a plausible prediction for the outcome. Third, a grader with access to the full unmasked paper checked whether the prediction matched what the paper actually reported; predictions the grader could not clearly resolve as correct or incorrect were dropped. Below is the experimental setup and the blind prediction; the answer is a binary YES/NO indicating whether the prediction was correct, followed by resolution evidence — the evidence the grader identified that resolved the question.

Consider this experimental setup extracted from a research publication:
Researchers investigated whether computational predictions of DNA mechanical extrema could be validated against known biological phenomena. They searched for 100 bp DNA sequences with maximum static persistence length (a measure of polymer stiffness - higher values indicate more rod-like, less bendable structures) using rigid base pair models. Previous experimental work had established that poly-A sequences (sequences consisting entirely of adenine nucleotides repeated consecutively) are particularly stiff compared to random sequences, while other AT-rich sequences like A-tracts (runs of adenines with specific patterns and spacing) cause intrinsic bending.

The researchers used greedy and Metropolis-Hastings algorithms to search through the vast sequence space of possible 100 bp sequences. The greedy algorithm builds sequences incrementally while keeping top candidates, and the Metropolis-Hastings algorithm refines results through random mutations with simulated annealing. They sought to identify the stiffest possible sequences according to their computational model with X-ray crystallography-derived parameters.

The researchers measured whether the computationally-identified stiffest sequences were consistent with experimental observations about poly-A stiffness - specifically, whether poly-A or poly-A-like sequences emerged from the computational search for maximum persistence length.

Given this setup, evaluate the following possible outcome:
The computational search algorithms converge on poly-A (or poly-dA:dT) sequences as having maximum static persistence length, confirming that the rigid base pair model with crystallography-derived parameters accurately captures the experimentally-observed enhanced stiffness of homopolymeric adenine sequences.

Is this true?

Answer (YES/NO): NO